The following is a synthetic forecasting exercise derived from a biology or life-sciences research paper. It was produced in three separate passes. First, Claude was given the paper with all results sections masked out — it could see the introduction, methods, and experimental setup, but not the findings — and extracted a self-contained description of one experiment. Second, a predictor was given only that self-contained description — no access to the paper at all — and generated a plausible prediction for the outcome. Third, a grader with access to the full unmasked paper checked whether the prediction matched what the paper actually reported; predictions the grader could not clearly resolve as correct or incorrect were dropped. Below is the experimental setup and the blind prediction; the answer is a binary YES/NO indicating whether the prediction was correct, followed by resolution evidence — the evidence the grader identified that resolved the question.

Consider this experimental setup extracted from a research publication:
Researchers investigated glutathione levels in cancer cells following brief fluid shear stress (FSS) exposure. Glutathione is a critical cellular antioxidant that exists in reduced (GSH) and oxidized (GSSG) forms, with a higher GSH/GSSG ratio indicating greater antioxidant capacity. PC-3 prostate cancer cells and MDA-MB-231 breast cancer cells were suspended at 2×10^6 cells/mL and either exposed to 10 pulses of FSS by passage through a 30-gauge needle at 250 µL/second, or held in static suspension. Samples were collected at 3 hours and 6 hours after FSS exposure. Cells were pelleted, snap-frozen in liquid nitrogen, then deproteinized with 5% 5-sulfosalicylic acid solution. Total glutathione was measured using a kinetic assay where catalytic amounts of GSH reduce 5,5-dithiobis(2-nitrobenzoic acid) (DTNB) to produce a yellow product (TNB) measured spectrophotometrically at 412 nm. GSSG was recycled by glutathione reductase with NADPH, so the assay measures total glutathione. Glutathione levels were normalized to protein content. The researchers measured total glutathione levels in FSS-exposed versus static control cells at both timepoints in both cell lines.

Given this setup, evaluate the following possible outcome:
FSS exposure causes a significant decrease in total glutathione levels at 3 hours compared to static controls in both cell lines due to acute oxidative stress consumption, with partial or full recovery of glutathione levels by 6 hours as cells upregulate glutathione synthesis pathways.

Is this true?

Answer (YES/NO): NO